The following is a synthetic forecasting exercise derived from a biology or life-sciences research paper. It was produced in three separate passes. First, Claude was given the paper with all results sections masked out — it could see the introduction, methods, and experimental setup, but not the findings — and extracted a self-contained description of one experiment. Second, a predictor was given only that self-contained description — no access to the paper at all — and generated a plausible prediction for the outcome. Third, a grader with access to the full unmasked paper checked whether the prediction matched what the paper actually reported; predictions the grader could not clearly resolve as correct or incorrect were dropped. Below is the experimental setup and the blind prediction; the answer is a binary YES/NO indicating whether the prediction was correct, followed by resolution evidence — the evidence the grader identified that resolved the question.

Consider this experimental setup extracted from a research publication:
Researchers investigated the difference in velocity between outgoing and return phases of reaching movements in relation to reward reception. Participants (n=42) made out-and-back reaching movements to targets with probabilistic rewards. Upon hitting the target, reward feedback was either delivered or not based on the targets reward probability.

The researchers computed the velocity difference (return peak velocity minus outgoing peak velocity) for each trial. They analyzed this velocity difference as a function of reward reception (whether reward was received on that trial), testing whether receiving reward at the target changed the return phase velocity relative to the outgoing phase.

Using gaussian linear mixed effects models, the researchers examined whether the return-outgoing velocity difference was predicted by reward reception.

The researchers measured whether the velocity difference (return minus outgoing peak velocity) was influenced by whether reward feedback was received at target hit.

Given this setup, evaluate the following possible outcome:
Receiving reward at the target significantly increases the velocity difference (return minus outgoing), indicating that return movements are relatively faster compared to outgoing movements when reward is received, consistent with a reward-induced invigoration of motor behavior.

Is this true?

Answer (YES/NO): NO